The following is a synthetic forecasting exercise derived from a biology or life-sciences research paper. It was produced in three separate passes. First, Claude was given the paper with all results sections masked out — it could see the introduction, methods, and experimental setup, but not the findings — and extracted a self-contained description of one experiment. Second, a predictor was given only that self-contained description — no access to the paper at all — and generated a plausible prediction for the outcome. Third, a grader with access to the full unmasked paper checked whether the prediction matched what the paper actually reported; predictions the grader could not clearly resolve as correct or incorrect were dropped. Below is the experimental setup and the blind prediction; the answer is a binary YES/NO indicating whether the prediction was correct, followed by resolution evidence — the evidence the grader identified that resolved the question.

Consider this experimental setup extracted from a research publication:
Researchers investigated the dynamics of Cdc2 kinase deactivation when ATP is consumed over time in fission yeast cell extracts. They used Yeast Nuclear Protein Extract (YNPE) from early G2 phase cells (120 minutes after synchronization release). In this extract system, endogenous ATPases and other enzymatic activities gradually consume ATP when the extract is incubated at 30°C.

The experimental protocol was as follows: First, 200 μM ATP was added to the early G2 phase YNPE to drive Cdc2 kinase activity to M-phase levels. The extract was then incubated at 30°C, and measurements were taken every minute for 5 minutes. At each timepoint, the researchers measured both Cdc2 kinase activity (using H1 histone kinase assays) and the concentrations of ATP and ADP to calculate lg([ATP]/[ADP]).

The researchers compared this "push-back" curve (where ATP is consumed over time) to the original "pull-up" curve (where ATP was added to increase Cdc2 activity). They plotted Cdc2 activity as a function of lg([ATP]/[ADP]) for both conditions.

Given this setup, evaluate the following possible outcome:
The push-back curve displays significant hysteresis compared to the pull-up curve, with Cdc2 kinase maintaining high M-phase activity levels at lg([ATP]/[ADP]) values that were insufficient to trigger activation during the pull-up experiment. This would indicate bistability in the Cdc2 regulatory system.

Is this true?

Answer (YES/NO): NO